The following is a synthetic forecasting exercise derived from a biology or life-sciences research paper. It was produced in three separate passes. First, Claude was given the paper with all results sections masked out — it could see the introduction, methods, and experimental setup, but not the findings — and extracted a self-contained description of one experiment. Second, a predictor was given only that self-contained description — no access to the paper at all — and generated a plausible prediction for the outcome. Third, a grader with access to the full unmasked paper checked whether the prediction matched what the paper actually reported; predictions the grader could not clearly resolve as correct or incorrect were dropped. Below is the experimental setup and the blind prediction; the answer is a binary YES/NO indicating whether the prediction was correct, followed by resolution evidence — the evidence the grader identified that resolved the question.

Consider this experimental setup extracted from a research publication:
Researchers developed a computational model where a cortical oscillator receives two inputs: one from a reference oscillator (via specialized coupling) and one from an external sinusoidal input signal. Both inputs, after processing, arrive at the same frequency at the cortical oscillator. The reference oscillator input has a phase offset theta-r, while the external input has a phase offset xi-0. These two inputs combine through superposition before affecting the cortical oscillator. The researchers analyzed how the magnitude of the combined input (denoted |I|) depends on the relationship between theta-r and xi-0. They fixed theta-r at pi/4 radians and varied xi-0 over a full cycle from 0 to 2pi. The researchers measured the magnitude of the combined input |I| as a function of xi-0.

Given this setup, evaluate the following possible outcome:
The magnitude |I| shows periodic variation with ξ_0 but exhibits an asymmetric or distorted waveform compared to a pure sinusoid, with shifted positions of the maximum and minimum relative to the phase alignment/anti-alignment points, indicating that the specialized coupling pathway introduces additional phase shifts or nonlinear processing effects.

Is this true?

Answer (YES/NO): NO